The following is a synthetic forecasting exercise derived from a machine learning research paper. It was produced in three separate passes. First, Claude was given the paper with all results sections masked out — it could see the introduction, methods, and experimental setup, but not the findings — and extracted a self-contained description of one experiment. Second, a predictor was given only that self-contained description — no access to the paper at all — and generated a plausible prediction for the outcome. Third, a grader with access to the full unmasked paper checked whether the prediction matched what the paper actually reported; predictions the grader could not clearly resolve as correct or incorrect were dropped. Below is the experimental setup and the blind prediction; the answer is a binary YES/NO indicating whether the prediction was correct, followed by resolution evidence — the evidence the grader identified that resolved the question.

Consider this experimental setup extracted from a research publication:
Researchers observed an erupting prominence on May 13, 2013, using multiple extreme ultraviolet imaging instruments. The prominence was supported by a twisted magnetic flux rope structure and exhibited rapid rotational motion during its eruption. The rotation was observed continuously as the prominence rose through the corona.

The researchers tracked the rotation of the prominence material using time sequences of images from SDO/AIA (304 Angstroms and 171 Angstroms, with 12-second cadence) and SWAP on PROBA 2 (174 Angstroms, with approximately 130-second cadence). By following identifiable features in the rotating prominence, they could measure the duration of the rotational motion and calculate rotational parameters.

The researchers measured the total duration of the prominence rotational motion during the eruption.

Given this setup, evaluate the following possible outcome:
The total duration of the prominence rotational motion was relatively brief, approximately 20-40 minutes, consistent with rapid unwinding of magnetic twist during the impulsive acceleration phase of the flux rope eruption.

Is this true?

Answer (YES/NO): NO